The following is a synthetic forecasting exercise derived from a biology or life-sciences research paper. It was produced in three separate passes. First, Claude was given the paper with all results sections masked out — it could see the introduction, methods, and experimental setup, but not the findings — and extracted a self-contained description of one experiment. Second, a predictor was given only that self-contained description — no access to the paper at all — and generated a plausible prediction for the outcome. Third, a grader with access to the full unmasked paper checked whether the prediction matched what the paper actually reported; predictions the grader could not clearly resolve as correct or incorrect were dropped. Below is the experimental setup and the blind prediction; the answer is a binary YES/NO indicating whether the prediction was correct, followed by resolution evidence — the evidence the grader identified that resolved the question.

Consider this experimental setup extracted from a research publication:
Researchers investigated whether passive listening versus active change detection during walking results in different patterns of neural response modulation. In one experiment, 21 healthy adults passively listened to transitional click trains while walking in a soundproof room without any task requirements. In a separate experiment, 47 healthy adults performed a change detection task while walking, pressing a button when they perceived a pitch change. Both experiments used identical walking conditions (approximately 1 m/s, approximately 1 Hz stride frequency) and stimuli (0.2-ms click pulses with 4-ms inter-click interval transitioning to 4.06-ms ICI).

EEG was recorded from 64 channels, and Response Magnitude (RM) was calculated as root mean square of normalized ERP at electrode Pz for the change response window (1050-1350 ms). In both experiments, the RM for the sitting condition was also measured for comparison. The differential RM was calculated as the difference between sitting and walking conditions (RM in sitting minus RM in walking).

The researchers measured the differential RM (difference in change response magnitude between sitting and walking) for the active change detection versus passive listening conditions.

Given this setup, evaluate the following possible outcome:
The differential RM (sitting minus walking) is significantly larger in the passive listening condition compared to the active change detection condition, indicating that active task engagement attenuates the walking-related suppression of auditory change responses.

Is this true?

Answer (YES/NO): NO